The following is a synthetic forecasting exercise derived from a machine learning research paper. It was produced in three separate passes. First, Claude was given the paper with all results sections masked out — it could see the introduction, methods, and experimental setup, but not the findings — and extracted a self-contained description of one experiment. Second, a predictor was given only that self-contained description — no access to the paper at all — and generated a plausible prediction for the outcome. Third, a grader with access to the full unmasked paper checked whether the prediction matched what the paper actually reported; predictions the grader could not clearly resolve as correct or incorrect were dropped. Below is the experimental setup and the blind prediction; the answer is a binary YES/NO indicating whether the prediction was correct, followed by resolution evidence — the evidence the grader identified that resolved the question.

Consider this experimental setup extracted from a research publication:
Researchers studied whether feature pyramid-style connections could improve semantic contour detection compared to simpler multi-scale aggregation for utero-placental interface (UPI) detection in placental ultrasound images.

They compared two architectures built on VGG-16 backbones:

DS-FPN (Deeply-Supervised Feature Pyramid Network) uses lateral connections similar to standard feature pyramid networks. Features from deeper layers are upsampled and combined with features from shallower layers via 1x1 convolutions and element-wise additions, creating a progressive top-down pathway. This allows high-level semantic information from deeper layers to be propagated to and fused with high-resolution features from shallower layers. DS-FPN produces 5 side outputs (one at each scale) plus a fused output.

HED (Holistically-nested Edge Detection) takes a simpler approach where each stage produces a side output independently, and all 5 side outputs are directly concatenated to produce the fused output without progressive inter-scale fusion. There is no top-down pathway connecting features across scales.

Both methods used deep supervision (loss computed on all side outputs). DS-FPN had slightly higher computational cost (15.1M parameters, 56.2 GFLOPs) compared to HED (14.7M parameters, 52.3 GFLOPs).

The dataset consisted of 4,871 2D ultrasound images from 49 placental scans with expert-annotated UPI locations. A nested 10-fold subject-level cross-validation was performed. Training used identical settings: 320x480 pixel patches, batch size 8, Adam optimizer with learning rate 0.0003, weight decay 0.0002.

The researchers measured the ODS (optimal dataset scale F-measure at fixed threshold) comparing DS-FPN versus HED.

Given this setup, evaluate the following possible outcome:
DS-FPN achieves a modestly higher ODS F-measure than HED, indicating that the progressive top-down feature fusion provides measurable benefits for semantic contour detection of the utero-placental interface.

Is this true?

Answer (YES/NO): NO